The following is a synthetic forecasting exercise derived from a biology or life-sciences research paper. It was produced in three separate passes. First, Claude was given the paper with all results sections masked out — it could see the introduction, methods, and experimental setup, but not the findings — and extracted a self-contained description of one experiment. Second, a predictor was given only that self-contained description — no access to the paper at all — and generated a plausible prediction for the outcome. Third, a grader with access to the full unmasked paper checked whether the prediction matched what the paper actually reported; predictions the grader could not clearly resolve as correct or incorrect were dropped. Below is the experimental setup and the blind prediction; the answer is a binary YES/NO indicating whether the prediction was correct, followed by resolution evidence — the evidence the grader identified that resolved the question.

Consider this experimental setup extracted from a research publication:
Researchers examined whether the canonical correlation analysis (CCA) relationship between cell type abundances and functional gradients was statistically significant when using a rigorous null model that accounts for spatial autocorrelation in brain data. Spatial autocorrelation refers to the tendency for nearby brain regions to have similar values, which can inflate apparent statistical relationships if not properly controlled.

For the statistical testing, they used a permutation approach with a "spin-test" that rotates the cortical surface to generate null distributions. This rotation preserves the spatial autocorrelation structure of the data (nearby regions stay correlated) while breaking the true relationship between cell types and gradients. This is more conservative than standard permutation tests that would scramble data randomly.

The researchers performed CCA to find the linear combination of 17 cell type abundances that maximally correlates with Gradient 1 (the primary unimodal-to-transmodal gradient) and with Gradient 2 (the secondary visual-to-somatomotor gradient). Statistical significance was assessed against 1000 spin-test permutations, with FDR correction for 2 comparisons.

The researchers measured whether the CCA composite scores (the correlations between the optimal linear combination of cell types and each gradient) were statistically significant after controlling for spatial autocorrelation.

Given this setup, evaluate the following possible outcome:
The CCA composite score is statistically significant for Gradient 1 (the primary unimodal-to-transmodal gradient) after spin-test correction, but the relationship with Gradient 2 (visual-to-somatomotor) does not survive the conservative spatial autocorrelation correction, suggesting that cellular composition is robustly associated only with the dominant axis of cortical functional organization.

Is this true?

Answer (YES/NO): NO